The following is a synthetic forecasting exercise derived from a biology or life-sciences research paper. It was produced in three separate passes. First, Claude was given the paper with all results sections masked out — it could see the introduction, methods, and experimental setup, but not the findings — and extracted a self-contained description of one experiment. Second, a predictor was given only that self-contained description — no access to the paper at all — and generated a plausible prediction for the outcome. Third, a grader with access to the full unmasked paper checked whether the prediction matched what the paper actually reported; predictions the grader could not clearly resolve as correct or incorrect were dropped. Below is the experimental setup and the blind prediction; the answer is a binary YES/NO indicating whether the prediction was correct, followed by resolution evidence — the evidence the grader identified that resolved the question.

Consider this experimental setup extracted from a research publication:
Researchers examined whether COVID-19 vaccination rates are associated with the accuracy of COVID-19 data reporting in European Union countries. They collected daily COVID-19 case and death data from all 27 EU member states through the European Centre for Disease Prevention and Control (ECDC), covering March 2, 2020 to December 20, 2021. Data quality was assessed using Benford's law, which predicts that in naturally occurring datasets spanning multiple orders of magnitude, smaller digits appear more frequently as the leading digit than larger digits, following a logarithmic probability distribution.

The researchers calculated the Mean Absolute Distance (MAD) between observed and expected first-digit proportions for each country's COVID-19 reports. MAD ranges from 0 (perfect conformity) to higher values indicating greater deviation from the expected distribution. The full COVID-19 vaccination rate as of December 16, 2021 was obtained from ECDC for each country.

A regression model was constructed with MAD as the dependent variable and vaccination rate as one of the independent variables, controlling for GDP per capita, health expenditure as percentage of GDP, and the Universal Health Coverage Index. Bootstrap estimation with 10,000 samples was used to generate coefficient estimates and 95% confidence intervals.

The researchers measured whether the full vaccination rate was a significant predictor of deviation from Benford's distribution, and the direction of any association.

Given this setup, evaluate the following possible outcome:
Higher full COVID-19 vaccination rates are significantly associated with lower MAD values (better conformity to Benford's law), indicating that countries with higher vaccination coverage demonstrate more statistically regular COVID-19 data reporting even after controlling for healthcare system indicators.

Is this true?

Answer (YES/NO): NO